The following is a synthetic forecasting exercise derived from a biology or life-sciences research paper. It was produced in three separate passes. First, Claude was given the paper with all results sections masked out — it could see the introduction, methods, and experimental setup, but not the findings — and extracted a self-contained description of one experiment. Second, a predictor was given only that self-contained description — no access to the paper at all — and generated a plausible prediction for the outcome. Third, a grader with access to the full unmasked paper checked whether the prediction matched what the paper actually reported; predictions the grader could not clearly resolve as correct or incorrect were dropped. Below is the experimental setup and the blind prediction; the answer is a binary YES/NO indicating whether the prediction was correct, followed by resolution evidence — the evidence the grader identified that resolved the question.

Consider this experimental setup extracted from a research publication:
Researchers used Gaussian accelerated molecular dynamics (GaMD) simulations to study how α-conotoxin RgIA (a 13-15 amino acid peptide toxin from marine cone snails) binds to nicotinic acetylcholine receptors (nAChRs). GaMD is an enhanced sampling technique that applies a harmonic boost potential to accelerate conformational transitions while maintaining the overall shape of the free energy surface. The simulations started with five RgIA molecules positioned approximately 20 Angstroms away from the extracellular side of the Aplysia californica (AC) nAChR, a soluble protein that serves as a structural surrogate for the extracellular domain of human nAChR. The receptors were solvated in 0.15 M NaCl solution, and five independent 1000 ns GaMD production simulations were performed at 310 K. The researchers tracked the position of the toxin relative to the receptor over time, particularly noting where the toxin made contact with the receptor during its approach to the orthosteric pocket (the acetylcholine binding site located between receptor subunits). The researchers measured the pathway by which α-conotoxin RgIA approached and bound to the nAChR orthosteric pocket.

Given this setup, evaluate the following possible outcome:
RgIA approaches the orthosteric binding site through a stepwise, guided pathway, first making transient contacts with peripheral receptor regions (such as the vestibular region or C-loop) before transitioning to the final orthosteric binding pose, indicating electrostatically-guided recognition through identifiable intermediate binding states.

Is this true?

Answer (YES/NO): YES